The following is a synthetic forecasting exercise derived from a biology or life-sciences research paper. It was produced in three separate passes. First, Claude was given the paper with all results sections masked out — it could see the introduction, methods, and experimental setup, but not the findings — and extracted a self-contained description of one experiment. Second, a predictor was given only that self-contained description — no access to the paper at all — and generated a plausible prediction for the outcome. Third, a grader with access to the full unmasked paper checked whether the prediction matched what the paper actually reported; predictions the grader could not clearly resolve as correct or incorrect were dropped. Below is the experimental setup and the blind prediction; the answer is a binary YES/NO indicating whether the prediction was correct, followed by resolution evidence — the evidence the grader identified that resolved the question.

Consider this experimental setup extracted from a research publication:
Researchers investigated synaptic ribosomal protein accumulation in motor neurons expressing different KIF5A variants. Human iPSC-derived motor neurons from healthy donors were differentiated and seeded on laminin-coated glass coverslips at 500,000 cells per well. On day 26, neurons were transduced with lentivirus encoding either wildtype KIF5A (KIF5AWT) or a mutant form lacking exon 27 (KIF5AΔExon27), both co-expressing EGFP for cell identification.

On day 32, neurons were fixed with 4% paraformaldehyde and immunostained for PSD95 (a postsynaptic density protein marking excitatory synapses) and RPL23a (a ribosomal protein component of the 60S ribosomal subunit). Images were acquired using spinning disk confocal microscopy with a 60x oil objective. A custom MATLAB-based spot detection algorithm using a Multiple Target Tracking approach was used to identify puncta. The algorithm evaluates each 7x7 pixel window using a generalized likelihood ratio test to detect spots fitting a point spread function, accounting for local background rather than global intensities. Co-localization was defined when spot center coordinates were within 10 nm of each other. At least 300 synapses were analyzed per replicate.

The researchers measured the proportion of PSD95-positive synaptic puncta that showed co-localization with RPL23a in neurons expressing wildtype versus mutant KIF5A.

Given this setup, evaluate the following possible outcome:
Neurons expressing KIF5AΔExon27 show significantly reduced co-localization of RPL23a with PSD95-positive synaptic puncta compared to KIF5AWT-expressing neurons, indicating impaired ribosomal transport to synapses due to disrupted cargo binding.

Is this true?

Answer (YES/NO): NO